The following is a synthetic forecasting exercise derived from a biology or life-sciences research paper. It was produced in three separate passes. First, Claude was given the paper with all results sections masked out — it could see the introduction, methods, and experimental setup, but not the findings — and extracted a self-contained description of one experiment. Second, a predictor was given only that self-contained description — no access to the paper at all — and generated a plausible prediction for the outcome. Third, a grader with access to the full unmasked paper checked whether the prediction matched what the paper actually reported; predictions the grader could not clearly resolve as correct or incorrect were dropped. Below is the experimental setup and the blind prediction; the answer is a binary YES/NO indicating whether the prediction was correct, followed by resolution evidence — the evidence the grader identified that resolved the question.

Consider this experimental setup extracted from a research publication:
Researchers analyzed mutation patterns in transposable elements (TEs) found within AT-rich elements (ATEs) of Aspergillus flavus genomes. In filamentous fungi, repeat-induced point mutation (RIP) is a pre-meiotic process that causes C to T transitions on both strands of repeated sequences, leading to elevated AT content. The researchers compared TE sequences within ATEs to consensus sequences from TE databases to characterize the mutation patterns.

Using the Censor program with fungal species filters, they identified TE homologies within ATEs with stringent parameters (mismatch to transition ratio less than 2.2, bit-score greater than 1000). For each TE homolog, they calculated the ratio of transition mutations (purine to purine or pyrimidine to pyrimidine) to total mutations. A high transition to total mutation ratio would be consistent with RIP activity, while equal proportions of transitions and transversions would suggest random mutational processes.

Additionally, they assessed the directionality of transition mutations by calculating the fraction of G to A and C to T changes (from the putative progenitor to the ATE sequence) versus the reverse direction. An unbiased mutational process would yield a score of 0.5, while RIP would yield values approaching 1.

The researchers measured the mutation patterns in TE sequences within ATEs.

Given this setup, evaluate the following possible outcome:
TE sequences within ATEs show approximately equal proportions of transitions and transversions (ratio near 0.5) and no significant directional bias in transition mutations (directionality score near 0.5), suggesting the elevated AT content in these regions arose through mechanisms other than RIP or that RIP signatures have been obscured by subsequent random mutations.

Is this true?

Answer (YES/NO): NO